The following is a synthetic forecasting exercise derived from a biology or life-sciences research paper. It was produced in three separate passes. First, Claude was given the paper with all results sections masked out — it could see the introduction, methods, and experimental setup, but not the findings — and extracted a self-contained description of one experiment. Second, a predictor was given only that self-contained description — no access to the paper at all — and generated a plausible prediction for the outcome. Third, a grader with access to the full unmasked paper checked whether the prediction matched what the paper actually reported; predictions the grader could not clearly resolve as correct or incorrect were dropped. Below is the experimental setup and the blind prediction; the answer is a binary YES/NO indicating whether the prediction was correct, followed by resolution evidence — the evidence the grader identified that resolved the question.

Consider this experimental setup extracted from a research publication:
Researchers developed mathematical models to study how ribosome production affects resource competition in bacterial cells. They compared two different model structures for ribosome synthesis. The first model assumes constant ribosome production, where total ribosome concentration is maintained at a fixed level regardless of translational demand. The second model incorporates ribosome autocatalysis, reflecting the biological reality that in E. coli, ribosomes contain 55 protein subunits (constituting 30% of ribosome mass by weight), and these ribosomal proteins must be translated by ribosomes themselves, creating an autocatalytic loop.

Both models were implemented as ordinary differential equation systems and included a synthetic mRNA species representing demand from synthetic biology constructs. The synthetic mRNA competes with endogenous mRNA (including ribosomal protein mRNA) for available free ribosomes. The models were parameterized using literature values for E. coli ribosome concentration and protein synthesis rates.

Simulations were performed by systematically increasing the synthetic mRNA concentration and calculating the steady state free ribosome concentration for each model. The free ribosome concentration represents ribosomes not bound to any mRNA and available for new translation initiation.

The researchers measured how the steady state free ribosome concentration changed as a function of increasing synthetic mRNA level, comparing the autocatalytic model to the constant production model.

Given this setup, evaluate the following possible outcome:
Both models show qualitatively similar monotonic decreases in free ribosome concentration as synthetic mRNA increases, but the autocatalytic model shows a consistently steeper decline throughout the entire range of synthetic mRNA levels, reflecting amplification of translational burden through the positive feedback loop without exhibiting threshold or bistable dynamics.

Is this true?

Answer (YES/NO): NO